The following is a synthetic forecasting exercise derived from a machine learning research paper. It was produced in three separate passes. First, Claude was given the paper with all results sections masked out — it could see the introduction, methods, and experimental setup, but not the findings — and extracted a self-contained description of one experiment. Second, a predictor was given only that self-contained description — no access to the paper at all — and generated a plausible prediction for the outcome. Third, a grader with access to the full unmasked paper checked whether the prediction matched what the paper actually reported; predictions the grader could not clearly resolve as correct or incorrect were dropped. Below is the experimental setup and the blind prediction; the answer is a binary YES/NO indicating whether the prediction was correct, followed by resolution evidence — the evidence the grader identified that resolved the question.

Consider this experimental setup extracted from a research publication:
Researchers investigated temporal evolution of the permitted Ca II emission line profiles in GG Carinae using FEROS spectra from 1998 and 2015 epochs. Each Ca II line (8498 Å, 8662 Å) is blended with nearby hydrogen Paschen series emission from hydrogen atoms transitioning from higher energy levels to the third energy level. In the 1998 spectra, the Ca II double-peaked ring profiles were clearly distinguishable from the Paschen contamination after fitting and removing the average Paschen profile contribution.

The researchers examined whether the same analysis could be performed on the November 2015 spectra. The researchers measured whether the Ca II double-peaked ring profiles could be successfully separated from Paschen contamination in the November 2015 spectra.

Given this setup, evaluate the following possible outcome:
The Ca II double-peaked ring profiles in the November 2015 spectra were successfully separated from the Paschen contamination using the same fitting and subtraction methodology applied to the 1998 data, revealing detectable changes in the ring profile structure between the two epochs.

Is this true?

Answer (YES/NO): NO